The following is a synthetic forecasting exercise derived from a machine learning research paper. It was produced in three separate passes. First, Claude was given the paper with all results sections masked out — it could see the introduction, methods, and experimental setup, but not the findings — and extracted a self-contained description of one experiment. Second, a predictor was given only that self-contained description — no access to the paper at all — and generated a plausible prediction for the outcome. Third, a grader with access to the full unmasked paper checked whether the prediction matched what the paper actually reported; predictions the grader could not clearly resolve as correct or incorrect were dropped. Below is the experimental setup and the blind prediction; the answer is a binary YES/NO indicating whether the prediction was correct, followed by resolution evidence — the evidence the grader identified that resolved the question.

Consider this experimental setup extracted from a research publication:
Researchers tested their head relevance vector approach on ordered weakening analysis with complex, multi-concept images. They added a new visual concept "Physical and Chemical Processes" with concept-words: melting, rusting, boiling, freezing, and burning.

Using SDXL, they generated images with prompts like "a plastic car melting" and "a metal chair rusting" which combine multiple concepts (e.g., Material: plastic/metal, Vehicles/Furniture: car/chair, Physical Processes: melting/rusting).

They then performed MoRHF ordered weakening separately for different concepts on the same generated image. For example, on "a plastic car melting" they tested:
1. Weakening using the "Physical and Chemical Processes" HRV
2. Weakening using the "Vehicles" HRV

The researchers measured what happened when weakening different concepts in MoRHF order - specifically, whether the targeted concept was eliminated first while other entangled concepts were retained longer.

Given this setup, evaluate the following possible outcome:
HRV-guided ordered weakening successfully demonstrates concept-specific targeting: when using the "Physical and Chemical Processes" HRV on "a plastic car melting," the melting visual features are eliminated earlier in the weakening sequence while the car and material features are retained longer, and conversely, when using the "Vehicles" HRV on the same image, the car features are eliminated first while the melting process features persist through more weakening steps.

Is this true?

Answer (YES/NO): YES